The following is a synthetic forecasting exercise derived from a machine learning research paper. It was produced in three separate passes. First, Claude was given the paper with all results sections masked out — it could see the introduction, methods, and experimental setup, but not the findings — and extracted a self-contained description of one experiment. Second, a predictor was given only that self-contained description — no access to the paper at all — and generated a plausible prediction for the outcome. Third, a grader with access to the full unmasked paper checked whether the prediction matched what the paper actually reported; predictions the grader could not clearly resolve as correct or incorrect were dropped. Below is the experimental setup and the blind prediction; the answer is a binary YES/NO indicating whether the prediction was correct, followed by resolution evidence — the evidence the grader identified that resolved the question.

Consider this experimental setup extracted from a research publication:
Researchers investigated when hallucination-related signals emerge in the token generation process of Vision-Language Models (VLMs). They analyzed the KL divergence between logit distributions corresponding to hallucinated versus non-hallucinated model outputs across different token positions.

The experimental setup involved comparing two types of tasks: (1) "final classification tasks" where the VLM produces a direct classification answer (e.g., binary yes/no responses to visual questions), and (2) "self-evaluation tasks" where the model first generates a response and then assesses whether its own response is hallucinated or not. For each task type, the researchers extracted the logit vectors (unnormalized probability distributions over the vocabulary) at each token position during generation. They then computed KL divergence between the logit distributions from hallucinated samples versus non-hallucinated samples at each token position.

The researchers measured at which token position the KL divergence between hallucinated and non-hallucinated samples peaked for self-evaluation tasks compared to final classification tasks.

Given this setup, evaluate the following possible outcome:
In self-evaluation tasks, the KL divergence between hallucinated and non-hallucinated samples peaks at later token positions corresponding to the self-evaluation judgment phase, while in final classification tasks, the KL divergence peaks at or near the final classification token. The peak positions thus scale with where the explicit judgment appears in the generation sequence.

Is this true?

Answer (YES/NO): YES